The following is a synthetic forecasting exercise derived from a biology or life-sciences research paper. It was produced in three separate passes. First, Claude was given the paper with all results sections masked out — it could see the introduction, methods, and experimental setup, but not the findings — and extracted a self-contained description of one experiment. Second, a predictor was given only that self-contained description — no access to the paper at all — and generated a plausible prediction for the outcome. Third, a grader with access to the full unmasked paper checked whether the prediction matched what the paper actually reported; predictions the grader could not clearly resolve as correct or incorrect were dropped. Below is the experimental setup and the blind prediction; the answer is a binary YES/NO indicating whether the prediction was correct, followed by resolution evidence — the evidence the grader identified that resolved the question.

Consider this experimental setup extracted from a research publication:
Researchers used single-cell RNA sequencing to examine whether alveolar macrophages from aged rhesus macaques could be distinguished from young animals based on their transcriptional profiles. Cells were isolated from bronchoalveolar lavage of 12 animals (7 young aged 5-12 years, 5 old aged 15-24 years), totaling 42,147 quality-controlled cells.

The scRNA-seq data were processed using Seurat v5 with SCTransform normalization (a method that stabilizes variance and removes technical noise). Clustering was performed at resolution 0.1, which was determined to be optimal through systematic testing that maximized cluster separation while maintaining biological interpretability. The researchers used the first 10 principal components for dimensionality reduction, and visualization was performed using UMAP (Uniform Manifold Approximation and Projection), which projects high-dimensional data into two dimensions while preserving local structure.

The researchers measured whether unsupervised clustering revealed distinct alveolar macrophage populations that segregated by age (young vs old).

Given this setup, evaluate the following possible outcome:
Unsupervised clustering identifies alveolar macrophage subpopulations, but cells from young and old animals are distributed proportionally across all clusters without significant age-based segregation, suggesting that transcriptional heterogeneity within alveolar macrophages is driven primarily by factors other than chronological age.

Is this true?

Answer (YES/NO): NO